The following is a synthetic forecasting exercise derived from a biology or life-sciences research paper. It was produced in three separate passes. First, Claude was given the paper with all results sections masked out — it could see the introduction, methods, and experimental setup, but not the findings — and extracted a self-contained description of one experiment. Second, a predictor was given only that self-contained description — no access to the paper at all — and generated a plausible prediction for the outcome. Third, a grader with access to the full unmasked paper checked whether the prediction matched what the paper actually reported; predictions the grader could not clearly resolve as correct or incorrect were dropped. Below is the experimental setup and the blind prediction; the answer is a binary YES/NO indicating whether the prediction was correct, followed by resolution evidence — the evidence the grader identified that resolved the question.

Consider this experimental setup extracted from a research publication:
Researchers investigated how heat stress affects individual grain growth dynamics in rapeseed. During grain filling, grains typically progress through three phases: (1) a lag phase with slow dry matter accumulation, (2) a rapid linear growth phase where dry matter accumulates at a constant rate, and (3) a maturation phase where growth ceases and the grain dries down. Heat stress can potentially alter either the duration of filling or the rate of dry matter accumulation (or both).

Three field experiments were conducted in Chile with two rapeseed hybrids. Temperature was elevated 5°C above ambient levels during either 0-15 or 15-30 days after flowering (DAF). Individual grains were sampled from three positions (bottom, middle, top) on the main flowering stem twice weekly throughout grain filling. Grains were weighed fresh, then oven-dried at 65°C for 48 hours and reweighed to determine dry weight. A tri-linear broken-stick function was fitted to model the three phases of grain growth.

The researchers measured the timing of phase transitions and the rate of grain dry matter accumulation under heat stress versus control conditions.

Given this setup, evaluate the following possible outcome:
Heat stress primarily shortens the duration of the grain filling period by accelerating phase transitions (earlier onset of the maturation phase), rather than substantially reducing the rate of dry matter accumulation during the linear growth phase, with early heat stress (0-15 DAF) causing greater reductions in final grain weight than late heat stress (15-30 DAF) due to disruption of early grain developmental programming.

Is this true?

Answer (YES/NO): NO